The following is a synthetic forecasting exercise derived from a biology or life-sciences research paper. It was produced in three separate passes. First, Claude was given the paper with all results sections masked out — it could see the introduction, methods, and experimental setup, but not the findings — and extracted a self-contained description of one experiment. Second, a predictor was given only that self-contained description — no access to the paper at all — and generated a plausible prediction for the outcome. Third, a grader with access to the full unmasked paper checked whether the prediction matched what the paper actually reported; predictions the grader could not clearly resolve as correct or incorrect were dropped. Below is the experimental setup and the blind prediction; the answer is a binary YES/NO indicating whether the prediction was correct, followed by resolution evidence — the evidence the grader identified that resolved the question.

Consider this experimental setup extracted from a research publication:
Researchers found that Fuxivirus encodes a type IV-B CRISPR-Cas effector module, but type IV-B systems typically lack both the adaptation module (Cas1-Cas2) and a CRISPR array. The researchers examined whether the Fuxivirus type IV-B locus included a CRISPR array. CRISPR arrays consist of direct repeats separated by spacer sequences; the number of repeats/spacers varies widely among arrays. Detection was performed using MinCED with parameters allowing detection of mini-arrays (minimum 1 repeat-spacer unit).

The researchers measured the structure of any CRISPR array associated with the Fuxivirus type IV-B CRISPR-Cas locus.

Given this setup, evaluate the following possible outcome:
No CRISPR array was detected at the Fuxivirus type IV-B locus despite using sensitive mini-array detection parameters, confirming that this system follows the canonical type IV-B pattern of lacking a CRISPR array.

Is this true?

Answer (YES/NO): NO